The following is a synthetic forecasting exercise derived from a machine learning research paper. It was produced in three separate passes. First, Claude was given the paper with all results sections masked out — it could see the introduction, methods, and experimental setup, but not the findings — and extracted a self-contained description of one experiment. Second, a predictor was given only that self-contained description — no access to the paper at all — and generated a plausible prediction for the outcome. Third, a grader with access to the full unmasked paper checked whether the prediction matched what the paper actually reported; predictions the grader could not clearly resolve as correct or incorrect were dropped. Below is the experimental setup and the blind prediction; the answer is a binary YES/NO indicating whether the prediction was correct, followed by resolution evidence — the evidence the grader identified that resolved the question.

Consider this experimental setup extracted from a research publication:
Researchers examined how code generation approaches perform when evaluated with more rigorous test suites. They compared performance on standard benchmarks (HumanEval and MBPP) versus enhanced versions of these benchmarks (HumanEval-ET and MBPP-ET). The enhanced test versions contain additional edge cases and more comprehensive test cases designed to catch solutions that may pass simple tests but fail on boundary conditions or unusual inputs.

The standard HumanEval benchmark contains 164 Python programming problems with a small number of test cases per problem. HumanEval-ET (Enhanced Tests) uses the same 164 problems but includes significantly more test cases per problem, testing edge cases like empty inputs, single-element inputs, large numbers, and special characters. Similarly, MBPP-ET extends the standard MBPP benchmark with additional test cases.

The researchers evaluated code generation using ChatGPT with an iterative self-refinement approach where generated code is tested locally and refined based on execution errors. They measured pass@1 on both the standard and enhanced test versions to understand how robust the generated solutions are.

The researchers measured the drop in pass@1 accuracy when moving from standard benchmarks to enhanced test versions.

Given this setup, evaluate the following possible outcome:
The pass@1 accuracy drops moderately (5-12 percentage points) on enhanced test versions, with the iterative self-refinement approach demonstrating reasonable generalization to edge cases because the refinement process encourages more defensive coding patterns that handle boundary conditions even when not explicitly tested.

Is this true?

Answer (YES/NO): NO